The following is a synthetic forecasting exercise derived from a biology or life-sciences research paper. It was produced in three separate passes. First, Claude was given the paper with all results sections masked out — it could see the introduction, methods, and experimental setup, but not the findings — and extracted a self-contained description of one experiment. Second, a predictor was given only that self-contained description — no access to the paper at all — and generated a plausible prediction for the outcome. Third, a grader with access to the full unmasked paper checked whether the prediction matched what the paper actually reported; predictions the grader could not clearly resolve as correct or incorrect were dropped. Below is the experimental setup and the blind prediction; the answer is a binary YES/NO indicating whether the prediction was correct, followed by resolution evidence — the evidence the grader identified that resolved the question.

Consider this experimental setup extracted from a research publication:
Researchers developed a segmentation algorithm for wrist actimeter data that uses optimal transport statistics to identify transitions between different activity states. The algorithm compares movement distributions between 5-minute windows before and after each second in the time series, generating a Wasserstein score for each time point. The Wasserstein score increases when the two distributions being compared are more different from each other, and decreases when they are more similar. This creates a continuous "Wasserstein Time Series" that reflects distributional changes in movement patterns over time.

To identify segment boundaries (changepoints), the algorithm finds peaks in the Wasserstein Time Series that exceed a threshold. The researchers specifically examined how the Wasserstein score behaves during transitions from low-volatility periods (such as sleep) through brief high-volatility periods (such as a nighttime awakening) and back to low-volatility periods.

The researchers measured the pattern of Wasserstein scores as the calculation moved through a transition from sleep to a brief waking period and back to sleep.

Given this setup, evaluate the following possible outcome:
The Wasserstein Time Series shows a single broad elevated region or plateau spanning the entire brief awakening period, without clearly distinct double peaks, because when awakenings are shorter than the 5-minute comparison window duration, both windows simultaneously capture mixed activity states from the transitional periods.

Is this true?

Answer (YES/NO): NO